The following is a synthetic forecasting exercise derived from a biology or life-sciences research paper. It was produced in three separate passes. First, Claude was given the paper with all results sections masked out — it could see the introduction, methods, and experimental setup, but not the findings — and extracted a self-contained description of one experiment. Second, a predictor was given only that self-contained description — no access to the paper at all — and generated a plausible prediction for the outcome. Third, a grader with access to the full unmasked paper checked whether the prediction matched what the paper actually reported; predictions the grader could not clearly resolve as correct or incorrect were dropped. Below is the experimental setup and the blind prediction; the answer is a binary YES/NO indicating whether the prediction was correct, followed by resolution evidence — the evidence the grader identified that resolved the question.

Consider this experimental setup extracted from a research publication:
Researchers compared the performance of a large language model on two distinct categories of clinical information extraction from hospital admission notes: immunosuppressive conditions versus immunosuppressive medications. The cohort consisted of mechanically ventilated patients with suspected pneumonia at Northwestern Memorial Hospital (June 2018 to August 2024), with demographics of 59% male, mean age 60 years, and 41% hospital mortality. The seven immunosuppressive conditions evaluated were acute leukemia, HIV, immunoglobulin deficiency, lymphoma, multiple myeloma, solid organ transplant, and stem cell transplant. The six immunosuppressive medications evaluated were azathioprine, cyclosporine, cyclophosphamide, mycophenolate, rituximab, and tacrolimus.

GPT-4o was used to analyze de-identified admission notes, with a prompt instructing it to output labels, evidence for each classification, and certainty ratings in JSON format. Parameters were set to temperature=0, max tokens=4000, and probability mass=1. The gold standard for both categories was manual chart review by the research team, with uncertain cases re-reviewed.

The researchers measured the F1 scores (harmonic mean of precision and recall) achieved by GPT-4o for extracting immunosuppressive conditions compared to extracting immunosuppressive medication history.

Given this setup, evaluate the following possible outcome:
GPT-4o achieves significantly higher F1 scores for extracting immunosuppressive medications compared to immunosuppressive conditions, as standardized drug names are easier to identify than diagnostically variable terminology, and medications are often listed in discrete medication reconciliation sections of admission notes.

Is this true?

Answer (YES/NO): NO